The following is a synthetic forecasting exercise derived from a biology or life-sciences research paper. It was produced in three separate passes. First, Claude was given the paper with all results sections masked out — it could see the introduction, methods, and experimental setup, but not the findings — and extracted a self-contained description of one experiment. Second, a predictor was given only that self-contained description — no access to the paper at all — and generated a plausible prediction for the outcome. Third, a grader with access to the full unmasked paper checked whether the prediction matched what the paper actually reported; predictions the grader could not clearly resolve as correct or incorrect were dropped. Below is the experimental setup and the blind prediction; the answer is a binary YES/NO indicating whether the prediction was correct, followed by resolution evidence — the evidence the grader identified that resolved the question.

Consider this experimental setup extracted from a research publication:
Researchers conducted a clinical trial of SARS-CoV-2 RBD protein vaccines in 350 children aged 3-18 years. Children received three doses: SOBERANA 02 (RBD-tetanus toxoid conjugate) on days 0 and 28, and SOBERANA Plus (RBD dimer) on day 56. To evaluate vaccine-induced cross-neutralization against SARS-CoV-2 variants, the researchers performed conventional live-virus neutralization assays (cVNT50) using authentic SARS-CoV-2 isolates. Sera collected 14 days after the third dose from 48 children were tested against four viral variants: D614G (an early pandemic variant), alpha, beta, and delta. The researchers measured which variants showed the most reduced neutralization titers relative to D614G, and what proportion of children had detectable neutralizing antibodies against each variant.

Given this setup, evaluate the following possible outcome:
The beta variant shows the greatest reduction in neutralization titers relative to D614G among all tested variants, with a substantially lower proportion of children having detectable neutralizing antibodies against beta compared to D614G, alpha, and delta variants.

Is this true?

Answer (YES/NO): NO